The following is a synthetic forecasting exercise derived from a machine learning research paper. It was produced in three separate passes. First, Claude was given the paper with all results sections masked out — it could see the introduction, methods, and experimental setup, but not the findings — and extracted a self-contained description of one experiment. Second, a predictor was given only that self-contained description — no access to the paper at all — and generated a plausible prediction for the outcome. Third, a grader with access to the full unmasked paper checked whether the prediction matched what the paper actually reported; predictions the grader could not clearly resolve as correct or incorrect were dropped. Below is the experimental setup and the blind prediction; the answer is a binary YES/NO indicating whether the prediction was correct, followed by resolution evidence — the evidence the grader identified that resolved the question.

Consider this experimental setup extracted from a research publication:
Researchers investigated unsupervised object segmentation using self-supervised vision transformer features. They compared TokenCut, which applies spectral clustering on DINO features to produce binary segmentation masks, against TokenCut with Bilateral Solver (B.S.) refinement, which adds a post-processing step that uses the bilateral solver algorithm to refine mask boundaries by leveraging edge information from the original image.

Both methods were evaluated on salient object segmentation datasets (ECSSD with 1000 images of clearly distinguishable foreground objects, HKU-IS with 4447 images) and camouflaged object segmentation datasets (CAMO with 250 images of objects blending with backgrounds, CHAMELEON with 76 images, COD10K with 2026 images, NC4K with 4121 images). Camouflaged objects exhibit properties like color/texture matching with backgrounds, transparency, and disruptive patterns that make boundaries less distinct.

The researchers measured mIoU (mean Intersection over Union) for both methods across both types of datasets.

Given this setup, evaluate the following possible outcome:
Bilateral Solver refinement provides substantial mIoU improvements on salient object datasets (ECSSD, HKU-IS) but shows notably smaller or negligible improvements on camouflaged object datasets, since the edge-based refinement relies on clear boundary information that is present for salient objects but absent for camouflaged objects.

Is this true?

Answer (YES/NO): YES